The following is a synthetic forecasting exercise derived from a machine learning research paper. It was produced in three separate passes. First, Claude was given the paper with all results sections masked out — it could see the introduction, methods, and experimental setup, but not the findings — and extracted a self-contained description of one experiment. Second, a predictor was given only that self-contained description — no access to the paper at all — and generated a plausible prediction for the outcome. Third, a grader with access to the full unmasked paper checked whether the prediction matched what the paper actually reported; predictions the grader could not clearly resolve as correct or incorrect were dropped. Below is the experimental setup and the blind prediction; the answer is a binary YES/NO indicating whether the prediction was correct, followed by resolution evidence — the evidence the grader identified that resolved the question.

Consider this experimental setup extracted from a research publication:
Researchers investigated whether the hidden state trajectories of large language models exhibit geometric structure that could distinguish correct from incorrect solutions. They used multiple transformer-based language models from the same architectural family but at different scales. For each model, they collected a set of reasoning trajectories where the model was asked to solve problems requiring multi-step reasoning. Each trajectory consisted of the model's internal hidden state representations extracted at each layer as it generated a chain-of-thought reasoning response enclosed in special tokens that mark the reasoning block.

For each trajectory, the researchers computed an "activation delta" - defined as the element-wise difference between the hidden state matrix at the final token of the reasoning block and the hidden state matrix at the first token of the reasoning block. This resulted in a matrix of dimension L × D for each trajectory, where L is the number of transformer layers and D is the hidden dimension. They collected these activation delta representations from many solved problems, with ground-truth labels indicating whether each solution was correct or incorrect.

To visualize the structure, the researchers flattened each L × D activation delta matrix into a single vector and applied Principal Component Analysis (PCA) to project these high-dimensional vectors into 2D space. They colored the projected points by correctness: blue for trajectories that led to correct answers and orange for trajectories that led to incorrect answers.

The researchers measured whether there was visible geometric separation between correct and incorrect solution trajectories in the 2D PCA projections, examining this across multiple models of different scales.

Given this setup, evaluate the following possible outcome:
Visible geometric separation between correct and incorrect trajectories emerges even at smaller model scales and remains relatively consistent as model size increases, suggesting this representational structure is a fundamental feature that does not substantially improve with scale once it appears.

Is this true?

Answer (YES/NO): YES